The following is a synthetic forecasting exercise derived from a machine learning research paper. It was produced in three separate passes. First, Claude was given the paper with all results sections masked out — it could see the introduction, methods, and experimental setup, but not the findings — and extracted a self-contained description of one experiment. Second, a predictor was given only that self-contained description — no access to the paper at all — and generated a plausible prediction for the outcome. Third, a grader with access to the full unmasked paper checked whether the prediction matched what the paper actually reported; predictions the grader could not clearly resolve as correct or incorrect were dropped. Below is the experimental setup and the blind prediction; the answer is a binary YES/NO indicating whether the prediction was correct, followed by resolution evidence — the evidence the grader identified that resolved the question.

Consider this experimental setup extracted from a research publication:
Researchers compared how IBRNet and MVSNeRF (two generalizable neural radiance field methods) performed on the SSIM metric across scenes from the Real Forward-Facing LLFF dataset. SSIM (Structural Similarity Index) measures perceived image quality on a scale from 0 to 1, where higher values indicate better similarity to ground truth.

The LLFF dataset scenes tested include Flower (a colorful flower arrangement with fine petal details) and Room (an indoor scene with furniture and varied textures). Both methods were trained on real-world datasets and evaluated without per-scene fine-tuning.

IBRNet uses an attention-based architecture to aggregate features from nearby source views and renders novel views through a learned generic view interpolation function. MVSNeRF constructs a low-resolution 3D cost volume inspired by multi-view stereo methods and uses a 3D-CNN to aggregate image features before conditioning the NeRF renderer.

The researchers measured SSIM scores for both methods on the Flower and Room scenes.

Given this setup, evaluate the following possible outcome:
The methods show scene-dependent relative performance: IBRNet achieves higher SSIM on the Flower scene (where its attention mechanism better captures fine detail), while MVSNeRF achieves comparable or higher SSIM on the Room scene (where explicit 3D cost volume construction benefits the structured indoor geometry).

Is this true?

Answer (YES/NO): NO